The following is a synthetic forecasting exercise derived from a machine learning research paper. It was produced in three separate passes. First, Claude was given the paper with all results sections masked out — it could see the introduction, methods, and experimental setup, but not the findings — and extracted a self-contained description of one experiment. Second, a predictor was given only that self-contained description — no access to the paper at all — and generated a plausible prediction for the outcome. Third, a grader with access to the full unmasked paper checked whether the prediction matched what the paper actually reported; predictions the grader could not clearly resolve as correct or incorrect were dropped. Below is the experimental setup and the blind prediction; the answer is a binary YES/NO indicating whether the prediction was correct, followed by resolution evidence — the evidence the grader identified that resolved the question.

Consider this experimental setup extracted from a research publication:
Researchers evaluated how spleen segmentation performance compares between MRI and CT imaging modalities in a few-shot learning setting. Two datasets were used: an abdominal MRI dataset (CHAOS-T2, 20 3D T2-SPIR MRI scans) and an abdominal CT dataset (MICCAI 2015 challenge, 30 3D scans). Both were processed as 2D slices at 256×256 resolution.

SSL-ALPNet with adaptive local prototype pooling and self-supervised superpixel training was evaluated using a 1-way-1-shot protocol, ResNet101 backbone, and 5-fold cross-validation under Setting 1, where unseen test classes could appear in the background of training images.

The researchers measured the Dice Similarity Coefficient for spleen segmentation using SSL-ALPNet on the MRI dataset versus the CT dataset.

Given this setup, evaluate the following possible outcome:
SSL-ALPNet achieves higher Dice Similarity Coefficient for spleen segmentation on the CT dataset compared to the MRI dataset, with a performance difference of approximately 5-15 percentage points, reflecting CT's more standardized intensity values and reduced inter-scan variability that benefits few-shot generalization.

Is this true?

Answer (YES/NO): NO